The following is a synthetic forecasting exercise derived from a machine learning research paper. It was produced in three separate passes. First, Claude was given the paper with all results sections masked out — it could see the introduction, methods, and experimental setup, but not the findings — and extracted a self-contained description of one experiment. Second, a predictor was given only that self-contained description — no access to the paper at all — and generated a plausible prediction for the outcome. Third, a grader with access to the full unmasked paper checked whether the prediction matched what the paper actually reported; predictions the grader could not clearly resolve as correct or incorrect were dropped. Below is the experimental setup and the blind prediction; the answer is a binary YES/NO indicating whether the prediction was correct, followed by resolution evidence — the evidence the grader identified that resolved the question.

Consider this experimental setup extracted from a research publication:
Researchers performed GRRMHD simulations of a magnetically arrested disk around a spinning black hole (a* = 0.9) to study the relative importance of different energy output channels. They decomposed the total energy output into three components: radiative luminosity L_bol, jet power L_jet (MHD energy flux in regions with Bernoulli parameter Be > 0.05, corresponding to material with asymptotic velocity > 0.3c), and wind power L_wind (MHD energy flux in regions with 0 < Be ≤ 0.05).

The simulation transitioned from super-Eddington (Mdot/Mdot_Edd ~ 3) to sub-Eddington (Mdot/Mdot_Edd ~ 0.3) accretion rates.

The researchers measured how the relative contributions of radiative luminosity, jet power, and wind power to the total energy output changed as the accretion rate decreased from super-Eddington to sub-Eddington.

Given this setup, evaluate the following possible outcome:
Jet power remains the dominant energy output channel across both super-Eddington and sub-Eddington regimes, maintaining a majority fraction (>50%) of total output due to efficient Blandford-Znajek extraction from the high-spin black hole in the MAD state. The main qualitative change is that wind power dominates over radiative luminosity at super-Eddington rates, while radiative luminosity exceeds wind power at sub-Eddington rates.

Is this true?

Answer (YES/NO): NO